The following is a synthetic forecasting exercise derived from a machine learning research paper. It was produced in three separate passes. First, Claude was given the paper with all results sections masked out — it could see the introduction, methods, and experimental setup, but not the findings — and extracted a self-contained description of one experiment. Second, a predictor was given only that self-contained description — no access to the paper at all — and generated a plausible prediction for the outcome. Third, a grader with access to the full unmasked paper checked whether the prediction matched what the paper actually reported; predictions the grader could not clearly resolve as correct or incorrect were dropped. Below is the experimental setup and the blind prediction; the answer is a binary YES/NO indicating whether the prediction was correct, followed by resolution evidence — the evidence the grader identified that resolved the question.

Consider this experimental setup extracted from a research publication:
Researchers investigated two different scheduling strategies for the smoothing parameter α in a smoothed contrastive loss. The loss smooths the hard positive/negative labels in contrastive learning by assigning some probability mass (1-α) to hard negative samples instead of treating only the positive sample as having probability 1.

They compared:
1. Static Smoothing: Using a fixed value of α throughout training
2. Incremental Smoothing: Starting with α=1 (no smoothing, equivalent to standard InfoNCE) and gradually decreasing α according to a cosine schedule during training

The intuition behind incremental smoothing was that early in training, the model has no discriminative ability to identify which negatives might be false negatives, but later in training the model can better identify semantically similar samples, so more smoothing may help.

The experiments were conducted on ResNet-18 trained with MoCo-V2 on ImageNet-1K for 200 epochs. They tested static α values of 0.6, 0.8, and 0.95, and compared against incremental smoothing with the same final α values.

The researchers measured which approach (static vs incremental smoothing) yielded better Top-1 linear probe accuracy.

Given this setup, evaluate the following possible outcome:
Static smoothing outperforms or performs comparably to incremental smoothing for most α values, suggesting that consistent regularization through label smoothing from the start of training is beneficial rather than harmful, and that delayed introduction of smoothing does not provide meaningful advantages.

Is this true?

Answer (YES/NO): YES